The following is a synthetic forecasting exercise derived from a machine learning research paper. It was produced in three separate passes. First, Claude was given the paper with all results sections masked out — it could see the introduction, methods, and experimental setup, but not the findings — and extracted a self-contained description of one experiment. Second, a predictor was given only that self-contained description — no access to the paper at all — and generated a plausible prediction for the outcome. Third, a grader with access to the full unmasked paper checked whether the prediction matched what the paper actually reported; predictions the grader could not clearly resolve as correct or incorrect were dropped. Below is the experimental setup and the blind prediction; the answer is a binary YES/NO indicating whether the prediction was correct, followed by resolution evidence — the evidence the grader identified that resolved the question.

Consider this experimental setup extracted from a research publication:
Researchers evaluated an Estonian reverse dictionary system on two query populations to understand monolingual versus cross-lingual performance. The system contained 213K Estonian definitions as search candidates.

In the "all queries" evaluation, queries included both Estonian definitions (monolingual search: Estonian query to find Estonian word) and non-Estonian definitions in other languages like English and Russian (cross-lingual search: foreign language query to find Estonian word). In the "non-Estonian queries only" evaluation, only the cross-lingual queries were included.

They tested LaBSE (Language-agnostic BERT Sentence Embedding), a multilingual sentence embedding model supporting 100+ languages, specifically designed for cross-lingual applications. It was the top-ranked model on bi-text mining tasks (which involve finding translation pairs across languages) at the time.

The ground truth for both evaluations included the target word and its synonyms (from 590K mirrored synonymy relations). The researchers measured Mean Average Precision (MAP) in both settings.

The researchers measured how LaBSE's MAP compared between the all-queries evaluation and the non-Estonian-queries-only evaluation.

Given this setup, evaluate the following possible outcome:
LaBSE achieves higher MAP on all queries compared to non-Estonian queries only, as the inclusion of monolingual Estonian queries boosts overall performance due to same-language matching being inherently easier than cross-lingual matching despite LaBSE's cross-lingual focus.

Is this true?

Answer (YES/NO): YES